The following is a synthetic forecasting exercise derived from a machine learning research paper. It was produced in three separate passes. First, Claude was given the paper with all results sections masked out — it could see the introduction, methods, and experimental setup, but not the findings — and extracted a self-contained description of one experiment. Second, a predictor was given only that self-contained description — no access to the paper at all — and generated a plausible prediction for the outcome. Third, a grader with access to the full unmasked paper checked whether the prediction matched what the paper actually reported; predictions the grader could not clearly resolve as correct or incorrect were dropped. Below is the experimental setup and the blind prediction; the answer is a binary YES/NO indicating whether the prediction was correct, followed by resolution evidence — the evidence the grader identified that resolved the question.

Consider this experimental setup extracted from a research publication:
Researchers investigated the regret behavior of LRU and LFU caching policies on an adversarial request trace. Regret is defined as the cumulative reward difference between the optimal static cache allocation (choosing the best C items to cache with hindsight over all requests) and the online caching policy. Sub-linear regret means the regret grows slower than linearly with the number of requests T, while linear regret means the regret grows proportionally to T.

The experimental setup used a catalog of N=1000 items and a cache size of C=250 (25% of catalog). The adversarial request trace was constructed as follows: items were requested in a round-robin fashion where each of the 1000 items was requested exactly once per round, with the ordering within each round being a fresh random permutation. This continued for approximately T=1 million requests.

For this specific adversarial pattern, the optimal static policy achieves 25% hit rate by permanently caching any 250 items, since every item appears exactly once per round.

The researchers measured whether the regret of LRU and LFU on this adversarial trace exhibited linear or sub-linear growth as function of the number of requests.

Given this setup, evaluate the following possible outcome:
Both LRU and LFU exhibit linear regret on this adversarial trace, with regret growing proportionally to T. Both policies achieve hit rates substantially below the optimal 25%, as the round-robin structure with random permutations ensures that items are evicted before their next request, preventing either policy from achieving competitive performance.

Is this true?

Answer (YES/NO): YES